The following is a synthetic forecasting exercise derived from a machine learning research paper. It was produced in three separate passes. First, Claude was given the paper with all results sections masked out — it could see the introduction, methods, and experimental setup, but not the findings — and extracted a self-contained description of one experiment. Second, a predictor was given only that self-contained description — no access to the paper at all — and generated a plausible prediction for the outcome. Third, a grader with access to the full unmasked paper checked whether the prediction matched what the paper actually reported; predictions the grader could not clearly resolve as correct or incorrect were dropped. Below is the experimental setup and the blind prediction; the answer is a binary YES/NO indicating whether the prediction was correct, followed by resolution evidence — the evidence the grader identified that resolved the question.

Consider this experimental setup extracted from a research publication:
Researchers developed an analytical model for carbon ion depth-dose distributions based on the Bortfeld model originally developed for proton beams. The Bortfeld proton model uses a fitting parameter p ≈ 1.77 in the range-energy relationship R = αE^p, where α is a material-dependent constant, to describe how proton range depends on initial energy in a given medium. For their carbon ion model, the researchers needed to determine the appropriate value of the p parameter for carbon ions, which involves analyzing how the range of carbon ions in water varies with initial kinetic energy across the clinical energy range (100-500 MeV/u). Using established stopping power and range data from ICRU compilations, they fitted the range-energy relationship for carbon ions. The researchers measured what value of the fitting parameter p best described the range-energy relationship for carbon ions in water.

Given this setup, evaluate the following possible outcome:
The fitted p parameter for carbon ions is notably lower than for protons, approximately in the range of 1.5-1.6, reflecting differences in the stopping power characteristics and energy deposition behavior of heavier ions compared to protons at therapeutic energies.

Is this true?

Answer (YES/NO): NO